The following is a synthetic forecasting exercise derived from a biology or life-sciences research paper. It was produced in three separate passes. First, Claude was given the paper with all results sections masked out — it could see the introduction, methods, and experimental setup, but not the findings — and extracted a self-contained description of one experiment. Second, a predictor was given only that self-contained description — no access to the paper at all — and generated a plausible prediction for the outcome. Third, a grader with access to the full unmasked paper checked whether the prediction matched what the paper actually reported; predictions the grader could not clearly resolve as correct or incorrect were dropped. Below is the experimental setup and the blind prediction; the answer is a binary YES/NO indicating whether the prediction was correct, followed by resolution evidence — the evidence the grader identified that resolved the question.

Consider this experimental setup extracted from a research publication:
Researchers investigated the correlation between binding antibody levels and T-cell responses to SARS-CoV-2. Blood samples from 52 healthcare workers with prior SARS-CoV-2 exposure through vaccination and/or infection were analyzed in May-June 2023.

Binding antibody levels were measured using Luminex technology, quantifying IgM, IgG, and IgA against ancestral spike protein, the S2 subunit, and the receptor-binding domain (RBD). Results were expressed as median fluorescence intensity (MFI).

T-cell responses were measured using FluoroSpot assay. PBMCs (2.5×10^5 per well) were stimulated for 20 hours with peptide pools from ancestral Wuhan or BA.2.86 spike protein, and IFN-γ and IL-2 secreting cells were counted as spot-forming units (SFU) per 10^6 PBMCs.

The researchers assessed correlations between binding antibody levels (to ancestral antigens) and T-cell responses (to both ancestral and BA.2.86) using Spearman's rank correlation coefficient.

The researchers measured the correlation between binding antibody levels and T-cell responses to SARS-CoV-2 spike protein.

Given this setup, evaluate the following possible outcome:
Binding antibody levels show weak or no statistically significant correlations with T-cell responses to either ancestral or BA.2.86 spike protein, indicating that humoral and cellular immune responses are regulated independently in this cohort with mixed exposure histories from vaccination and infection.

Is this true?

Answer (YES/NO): NO